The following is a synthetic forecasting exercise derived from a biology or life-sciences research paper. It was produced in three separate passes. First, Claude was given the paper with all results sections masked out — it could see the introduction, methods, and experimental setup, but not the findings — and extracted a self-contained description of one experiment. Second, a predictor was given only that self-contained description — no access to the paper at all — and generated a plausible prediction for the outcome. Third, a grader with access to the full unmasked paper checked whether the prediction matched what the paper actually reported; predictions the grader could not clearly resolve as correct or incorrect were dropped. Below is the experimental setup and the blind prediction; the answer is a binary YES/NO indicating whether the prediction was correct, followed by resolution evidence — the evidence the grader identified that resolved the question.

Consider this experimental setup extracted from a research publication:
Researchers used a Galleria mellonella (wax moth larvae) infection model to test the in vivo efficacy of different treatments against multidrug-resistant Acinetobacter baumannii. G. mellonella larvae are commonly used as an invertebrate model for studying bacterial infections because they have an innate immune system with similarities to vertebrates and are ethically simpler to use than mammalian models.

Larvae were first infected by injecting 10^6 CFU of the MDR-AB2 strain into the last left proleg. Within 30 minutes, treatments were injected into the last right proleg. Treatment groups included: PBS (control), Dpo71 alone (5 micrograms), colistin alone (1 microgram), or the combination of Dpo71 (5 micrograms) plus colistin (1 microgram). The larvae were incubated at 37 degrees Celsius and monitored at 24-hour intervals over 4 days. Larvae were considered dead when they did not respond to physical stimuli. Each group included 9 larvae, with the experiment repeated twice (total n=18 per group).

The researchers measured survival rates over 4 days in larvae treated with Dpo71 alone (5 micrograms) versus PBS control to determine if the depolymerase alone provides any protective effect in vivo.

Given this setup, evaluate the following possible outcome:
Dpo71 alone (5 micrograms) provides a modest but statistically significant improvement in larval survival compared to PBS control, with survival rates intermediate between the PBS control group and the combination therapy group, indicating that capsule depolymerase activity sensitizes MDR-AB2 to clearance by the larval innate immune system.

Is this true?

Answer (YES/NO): YES